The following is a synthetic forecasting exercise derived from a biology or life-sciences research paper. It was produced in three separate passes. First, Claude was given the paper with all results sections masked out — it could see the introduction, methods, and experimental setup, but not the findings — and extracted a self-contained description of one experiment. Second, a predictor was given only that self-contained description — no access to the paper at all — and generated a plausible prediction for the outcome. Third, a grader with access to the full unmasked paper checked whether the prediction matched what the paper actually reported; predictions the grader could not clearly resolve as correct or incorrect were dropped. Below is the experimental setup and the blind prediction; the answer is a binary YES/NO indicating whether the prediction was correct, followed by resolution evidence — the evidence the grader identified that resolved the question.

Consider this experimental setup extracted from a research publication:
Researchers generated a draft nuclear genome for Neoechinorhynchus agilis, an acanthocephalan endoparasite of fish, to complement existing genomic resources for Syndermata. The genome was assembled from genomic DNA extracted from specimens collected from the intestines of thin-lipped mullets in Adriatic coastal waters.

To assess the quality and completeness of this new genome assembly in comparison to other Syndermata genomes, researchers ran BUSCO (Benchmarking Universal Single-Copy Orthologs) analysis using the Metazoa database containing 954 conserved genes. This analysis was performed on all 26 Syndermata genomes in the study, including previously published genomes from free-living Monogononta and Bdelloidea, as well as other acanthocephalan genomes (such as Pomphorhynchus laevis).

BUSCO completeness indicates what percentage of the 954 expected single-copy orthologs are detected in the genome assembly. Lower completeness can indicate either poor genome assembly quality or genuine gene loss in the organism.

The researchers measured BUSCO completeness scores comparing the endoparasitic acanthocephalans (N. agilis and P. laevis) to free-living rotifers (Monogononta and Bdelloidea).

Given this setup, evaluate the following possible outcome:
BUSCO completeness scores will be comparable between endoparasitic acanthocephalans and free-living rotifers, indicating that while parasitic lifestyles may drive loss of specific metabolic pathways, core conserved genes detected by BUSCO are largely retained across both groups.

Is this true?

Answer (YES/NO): NO